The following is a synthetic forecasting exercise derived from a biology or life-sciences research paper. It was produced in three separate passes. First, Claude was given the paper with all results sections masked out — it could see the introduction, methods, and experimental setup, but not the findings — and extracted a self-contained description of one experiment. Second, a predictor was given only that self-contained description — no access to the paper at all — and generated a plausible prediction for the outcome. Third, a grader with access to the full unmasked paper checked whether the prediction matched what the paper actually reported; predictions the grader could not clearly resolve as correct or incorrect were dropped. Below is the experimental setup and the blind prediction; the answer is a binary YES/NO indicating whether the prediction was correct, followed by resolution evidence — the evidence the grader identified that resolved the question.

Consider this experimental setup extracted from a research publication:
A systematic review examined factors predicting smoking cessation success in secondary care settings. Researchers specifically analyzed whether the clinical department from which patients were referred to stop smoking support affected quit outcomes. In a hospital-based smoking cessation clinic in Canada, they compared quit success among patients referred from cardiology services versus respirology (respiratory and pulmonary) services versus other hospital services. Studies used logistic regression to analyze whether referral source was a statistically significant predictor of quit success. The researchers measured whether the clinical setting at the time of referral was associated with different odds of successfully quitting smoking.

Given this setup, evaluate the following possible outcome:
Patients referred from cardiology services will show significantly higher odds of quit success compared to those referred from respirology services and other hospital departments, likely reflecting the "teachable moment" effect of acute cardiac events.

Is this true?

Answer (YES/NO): NO